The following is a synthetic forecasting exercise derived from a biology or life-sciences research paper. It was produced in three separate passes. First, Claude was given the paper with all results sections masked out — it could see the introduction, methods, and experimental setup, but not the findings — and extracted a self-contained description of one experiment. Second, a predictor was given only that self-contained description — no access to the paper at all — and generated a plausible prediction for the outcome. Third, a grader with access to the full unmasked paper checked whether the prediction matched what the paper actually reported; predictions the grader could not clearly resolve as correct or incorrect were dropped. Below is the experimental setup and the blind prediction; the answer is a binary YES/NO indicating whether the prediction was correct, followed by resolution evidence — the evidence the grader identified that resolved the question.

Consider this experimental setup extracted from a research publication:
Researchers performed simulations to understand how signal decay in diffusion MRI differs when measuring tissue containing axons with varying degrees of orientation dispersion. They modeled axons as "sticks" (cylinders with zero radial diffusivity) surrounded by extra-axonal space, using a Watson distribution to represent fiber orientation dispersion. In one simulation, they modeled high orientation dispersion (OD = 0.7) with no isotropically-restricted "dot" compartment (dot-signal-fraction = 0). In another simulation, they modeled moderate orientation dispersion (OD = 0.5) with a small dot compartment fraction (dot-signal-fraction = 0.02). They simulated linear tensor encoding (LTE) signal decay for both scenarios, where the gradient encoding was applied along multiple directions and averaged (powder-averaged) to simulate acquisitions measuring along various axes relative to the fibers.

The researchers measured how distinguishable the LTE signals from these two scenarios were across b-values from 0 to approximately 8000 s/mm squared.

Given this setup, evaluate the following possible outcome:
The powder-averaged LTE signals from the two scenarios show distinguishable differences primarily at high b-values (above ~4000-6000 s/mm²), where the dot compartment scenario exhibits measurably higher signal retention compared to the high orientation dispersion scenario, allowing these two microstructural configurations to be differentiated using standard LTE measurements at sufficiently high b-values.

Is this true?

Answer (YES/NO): NO